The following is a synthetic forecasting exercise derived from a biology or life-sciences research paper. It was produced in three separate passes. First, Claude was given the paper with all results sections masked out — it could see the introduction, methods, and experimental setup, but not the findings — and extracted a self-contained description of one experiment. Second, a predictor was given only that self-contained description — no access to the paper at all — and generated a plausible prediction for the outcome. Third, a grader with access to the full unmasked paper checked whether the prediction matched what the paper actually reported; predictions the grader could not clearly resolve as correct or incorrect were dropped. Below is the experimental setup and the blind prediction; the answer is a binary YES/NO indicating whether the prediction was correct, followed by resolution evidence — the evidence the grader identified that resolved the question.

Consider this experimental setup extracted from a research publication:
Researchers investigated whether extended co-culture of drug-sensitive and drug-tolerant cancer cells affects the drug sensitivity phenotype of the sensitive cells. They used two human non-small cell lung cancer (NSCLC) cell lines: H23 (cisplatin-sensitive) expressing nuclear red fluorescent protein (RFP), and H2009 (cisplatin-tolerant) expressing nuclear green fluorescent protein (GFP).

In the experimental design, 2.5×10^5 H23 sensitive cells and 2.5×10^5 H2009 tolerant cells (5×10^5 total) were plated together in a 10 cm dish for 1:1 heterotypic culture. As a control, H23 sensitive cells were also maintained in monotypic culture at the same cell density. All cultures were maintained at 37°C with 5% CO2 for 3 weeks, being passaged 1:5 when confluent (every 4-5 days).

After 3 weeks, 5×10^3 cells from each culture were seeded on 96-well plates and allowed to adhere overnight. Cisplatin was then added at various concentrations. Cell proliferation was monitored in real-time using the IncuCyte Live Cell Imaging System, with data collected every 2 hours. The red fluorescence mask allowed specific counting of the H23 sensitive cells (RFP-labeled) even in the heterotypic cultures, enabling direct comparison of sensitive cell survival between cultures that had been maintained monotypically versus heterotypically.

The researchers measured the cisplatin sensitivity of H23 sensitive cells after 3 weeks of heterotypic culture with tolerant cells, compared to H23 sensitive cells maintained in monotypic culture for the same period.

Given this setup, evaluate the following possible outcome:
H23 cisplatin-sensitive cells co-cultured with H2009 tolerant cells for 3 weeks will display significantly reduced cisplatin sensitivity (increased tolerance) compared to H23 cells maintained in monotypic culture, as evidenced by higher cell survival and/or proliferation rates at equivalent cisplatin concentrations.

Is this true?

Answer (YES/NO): NO